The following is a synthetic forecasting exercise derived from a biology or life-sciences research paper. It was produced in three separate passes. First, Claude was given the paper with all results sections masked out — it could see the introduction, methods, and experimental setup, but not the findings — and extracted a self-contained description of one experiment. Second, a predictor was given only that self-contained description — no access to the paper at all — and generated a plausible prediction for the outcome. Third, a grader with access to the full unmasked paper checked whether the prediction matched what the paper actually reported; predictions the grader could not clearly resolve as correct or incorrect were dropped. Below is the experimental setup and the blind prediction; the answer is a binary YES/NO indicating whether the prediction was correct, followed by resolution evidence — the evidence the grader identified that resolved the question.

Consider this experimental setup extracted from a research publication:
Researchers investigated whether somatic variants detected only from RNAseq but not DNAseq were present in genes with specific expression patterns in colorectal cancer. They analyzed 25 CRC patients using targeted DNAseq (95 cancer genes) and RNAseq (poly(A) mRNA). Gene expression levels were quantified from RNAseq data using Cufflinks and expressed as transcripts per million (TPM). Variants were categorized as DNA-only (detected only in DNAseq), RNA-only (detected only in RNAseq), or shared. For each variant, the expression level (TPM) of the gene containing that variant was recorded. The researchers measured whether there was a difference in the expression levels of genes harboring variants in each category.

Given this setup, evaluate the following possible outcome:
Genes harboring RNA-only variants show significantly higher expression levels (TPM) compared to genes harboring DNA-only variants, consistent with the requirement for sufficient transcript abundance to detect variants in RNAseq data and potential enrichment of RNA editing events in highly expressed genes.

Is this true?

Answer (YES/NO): YES